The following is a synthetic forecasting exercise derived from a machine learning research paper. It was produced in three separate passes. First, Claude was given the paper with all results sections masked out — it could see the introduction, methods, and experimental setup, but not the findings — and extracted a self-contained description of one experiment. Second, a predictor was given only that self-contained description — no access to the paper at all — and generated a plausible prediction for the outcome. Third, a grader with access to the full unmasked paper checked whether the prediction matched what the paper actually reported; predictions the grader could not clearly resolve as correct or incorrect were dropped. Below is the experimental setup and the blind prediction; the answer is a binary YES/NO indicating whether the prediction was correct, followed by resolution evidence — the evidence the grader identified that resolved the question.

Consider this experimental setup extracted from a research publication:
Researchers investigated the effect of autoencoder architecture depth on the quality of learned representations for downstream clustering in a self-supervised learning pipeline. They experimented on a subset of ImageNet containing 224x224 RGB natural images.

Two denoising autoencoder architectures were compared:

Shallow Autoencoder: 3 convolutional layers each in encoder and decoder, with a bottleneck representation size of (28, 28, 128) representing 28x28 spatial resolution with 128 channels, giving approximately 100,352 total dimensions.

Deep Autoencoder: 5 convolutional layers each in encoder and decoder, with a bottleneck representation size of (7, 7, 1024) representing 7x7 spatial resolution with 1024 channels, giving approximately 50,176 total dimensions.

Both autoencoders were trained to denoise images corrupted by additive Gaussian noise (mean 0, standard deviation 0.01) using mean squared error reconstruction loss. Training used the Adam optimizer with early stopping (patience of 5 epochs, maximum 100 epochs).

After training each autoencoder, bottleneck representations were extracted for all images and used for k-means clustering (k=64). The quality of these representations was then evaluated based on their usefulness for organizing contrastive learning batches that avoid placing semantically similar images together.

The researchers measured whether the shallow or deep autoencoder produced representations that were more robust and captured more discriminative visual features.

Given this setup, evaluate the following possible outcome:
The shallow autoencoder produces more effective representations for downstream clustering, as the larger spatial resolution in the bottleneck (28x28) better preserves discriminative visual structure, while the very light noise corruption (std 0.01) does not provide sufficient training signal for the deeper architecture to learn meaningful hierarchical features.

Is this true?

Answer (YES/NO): NO